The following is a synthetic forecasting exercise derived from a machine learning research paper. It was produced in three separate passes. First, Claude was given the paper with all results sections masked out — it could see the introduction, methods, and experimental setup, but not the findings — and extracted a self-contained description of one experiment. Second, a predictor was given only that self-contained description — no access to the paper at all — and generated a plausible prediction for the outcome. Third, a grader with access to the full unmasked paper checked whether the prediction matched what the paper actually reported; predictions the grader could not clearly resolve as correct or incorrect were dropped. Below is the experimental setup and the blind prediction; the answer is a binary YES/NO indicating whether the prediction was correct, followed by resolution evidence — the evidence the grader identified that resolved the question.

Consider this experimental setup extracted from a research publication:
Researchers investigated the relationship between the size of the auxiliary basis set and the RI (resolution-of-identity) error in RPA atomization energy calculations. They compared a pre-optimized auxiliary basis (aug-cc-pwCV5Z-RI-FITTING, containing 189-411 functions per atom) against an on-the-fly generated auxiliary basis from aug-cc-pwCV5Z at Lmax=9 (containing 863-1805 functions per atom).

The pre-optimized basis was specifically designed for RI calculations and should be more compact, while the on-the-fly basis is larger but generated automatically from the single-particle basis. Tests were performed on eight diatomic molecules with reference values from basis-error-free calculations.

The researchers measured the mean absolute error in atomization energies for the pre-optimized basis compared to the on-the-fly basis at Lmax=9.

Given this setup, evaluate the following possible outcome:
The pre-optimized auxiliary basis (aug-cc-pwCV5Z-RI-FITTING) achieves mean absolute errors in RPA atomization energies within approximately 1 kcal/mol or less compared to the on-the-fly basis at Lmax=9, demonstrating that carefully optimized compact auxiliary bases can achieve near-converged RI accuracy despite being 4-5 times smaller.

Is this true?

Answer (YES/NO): YES